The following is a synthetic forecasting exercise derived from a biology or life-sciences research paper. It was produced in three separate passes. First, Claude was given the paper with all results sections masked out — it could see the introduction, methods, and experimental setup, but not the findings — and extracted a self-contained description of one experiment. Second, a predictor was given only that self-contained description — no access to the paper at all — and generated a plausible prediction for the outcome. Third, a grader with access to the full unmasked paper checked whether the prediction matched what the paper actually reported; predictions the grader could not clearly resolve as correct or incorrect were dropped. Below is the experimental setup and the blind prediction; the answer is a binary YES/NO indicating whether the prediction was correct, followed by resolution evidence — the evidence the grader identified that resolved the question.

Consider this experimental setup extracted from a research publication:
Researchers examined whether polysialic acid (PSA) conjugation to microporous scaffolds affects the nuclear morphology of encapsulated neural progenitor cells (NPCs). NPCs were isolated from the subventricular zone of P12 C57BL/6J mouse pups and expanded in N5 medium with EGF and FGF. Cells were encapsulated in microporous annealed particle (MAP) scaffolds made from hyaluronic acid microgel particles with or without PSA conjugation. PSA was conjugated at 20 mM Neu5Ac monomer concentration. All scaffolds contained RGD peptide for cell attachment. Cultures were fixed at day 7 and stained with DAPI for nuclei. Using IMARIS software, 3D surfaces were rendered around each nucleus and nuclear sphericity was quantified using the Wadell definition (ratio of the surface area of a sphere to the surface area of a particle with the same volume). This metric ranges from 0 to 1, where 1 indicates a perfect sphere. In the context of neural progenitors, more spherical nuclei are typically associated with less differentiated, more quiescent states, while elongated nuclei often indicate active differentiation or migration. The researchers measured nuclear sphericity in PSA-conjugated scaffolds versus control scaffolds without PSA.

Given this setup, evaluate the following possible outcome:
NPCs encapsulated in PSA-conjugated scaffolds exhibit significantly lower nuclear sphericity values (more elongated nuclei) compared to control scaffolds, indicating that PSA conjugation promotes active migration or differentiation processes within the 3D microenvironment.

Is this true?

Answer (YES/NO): NO